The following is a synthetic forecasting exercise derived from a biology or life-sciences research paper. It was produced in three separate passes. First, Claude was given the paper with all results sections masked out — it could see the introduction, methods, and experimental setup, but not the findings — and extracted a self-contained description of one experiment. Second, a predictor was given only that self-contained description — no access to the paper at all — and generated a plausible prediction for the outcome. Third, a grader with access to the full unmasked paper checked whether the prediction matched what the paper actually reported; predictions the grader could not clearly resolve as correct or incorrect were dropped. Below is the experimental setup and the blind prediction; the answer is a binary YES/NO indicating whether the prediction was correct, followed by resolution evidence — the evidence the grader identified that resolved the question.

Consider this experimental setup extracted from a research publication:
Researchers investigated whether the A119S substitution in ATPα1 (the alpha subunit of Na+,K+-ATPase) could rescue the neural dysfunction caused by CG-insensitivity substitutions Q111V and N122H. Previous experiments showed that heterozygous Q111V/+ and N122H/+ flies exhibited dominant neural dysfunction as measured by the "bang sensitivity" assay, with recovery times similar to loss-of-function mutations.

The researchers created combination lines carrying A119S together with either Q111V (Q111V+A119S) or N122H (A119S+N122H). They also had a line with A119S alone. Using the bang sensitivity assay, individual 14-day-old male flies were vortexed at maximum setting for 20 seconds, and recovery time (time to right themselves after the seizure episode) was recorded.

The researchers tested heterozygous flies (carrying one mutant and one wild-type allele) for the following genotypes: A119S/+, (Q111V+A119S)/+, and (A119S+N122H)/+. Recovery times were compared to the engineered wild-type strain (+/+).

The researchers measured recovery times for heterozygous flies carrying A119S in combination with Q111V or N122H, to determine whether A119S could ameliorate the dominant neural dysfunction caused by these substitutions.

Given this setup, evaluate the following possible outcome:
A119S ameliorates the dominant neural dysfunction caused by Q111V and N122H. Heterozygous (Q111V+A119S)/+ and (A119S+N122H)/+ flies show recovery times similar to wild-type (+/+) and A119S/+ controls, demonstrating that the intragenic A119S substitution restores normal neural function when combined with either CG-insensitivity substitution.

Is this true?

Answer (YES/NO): YES